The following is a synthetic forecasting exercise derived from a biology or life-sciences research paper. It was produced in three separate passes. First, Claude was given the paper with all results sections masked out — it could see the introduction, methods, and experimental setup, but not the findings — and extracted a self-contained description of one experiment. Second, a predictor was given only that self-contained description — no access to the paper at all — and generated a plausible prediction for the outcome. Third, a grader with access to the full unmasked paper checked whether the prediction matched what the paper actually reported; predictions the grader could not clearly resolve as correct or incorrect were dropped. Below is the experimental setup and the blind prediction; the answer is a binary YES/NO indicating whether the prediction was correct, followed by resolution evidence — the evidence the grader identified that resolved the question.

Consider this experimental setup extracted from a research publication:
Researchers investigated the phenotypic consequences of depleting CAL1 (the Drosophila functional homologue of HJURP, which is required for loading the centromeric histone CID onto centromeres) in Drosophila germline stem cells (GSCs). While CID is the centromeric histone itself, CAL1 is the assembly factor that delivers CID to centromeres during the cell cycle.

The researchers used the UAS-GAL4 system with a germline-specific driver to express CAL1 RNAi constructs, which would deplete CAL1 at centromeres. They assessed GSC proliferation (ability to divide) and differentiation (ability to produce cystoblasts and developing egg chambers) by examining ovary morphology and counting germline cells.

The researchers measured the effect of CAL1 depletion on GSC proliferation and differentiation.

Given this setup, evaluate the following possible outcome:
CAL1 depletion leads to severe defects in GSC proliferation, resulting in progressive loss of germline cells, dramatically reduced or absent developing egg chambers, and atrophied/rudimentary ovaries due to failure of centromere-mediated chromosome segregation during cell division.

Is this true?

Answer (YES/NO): NO